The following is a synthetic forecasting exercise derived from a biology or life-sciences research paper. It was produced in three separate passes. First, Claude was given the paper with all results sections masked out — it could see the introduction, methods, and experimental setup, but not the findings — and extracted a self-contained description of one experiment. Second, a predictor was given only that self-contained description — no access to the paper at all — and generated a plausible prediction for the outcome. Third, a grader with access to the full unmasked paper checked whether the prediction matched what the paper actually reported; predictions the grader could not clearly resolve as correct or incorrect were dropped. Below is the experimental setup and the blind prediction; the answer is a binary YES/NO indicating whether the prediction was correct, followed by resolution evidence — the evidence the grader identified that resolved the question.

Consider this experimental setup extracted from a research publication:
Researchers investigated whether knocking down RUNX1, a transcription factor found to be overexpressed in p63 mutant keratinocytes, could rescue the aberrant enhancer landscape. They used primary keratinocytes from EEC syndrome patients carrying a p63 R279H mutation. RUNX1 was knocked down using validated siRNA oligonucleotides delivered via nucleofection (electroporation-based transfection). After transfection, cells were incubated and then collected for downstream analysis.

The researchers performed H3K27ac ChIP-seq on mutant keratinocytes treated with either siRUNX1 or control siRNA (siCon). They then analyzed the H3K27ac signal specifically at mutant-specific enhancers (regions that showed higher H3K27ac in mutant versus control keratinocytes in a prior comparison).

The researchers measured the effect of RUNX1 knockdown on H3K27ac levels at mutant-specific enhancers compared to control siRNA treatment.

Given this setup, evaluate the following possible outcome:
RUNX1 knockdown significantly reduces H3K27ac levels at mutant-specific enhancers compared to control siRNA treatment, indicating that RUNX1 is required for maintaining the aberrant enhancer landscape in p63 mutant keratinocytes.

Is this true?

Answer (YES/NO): YES